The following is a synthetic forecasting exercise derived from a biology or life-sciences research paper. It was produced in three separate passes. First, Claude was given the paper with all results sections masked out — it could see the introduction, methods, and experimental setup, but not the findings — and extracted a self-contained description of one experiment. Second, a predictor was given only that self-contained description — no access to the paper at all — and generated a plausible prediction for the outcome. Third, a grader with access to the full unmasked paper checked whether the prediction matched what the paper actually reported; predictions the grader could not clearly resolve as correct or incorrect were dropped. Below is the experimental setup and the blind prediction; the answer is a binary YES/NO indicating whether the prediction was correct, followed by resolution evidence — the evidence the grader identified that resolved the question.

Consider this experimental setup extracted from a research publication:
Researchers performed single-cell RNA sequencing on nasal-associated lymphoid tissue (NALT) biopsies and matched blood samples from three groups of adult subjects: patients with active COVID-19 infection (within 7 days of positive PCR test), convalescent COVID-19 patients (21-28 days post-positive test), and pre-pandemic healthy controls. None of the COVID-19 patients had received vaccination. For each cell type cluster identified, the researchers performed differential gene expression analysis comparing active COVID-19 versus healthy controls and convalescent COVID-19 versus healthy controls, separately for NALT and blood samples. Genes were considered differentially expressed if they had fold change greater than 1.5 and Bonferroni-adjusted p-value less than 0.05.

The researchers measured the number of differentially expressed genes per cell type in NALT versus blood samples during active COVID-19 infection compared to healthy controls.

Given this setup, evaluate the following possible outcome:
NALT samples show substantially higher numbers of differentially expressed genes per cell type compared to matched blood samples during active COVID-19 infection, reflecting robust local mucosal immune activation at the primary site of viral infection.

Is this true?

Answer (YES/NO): YES